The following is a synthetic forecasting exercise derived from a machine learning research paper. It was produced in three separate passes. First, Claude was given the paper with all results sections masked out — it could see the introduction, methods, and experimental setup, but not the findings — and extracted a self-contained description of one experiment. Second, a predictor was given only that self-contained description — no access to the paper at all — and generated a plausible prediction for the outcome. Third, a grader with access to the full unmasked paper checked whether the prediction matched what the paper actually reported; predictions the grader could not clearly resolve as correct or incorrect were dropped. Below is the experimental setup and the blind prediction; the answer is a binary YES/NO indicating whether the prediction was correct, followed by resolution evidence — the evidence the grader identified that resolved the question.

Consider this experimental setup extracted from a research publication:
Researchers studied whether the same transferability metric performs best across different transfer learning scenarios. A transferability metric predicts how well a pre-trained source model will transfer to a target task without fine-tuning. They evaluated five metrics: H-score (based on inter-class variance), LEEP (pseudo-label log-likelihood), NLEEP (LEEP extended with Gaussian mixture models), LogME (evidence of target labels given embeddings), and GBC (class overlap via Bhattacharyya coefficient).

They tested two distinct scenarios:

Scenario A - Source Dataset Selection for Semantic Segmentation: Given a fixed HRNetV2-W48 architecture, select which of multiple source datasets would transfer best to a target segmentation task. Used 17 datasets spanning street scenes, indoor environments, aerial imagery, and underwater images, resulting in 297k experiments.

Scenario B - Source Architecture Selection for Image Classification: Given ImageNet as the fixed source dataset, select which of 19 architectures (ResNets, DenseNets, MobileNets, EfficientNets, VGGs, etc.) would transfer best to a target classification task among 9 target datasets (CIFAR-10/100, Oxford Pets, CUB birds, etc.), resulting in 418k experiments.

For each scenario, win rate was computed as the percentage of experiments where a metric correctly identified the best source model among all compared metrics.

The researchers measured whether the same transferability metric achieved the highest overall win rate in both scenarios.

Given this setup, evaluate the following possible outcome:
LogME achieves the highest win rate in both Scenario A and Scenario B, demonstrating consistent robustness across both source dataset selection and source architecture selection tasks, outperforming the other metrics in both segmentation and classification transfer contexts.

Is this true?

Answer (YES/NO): NO